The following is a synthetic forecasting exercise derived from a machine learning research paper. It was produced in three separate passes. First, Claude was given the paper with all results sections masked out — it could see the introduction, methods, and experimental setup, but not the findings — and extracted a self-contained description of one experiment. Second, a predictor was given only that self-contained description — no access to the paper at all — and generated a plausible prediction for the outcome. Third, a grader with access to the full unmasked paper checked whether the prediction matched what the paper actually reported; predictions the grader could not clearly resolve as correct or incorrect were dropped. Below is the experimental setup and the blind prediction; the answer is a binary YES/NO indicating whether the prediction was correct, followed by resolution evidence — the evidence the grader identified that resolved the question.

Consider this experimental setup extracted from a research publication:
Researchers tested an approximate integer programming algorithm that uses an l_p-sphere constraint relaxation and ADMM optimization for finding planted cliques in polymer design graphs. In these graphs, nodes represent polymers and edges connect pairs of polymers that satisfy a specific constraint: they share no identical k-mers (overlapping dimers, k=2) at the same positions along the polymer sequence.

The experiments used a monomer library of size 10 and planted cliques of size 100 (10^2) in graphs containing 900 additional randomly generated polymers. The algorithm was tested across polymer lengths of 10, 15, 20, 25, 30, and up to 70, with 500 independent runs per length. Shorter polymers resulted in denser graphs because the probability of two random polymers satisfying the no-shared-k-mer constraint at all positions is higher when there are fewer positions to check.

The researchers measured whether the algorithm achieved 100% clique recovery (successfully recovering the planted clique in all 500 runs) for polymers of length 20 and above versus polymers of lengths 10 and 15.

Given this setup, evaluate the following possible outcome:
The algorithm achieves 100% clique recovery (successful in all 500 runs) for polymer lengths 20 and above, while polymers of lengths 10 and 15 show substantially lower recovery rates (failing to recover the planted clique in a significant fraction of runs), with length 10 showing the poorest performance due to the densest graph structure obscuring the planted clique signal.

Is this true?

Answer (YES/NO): YES